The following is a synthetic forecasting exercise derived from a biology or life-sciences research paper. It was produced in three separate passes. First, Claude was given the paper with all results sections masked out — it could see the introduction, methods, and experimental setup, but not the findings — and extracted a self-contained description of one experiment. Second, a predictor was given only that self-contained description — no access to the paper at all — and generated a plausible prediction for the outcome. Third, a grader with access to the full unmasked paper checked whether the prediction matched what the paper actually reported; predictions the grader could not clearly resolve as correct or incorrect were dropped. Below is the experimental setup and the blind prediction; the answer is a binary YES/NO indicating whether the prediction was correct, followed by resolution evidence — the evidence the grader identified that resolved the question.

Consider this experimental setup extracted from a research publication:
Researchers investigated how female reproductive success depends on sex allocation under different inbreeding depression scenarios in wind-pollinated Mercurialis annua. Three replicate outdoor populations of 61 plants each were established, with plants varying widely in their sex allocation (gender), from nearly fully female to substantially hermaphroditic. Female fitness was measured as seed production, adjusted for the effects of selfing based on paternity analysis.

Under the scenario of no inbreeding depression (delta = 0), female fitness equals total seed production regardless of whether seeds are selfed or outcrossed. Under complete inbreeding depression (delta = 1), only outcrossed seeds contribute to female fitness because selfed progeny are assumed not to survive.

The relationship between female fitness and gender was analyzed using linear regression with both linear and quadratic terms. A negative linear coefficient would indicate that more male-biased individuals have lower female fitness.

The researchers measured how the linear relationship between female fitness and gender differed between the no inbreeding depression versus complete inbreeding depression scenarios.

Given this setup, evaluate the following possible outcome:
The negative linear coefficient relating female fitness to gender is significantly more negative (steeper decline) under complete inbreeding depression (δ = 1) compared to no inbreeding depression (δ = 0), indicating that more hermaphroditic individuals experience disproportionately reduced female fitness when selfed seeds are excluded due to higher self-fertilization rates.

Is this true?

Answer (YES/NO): YES